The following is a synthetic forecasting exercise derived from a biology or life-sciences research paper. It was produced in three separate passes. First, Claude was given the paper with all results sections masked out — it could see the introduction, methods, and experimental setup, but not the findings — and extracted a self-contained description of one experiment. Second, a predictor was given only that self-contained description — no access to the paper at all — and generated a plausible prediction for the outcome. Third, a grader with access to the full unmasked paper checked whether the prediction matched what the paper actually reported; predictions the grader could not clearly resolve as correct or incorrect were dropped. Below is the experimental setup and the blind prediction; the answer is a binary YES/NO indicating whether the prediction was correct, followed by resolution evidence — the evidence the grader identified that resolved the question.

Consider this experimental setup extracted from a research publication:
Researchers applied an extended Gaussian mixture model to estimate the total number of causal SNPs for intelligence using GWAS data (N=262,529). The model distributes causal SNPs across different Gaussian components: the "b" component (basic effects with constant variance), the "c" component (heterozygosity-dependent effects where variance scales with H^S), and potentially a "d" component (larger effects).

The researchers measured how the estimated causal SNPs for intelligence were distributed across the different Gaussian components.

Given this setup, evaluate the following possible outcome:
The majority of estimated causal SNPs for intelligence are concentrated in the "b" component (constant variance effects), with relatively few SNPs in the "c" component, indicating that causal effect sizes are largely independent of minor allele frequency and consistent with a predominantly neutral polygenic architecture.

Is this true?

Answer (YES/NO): NO